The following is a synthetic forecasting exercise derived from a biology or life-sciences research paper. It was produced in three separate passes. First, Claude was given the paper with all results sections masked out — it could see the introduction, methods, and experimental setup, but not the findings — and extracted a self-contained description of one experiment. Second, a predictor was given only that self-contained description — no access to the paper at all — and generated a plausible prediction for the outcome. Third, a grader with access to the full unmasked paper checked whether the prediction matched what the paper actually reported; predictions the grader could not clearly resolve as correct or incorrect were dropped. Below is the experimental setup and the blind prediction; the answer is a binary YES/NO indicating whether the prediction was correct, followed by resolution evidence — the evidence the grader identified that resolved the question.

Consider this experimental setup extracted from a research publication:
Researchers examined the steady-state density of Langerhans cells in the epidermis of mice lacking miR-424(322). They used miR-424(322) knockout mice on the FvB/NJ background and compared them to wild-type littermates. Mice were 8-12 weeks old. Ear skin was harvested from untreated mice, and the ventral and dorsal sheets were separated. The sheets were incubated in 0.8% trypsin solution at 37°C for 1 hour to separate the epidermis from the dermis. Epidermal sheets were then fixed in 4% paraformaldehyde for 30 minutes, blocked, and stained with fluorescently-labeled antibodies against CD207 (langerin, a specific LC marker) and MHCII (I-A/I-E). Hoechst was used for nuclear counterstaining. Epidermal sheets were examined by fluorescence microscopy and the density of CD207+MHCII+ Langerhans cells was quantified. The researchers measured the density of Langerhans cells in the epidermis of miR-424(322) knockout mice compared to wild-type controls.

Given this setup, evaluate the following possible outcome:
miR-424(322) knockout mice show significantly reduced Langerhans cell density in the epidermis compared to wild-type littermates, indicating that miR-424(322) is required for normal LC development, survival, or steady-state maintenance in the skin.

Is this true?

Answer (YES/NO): NO